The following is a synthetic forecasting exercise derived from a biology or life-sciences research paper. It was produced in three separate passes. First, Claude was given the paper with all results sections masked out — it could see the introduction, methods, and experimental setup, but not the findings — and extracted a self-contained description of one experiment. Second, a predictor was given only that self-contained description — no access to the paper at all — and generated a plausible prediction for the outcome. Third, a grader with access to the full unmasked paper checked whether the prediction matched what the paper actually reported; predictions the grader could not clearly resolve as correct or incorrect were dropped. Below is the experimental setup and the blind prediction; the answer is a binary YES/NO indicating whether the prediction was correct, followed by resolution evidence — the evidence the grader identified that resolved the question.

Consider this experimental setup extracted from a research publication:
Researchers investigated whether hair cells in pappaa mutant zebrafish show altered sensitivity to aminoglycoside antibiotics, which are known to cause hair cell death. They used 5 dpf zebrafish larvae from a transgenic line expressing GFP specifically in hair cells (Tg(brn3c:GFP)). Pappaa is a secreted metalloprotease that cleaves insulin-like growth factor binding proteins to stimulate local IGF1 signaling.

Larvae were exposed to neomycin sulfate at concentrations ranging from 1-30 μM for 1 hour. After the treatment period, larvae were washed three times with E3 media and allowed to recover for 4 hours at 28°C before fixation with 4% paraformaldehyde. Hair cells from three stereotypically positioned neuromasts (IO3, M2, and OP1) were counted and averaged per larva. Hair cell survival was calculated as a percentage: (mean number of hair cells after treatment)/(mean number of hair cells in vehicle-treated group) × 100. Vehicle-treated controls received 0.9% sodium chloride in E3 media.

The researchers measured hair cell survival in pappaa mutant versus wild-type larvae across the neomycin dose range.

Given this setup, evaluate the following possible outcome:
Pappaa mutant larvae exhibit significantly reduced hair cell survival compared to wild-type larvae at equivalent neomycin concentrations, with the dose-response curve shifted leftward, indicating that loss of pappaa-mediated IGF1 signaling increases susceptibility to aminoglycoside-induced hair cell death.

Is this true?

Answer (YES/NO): YES